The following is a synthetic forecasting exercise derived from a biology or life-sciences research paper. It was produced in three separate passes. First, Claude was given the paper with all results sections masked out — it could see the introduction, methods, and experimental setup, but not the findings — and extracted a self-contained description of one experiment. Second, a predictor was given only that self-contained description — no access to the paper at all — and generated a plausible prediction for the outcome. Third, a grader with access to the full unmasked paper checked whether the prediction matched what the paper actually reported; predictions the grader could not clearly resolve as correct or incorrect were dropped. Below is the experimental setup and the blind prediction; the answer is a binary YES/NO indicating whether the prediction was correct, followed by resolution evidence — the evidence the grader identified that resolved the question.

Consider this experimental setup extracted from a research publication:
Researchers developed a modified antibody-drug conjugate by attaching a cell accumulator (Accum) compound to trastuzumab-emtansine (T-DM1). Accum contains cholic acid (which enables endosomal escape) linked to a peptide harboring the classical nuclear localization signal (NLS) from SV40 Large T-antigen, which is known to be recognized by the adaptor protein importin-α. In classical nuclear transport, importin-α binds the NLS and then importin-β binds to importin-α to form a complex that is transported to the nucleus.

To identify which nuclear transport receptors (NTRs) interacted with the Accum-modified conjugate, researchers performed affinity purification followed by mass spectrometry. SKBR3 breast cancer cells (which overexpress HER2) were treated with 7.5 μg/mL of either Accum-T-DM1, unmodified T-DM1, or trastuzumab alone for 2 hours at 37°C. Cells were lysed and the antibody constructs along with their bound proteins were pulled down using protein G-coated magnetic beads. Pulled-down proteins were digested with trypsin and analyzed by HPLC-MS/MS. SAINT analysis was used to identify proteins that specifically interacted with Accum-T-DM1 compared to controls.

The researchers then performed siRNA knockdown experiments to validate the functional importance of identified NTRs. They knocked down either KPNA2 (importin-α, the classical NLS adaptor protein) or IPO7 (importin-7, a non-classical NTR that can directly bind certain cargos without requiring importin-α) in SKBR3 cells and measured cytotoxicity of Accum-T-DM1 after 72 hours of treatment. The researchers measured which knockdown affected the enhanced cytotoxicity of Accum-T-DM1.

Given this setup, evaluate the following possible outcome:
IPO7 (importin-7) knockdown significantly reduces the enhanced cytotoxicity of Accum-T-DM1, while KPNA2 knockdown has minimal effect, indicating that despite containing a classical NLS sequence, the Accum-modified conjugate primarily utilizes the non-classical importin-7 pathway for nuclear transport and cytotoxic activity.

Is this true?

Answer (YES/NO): YES